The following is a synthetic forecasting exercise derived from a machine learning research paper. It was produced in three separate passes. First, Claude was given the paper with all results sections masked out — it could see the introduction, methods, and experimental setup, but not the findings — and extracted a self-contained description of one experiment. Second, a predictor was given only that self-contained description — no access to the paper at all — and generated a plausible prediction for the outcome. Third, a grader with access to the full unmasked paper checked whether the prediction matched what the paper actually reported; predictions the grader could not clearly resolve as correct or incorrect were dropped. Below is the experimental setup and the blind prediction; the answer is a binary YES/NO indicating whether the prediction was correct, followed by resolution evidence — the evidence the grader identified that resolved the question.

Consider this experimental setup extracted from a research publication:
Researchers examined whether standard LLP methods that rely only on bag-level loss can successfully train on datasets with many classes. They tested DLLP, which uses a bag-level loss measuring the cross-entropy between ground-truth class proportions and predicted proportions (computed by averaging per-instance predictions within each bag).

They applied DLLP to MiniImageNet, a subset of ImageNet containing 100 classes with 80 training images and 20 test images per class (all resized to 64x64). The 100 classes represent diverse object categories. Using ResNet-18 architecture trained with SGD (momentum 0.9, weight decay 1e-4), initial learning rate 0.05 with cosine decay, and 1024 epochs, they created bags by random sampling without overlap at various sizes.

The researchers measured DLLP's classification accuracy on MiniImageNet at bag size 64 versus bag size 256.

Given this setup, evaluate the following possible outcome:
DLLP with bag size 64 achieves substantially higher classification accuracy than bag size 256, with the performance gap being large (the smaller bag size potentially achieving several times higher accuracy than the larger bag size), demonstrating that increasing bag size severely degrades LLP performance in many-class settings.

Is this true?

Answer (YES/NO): YES